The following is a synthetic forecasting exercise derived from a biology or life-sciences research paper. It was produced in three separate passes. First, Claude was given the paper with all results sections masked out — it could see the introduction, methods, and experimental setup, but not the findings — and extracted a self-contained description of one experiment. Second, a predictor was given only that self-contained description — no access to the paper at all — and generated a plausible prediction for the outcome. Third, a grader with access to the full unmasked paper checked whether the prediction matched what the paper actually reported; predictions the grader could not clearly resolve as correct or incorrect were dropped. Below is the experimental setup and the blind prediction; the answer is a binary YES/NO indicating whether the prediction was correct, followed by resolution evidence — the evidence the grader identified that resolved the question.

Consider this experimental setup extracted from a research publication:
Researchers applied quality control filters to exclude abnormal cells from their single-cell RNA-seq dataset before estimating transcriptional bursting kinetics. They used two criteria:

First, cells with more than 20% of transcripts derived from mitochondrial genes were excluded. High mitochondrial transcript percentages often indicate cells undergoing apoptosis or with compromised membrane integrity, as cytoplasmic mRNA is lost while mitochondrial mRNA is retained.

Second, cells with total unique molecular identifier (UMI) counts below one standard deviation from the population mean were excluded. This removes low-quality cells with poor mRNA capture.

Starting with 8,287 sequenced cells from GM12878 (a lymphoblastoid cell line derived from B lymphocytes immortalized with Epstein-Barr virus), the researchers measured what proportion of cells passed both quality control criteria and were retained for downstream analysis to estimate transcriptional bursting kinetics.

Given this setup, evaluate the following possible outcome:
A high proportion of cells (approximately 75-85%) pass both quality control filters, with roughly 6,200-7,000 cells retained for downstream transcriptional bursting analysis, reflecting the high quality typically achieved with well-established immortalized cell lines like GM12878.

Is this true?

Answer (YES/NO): NO